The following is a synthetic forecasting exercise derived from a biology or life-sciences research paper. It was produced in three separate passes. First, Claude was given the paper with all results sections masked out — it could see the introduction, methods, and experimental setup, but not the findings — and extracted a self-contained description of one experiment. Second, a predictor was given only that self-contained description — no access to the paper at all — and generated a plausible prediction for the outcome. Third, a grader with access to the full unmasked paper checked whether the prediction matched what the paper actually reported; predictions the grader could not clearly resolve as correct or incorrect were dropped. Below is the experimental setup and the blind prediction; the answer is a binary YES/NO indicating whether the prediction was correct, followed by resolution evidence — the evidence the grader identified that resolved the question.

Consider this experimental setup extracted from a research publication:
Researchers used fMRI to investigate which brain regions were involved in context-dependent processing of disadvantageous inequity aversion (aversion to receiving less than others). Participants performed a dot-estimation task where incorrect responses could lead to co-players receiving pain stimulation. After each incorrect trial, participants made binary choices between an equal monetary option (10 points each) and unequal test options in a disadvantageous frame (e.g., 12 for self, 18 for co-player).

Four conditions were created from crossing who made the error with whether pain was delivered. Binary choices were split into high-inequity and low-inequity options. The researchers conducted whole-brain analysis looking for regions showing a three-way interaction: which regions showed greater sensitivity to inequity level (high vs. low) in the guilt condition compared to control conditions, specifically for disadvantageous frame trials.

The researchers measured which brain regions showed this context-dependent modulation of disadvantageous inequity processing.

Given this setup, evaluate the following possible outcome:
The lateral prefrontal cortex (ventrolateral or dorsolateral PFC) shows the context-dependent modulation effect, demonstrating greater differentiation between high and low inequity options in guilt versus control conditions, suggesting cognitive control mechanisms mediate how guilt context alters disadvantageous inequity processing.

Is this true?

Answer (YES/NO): NO